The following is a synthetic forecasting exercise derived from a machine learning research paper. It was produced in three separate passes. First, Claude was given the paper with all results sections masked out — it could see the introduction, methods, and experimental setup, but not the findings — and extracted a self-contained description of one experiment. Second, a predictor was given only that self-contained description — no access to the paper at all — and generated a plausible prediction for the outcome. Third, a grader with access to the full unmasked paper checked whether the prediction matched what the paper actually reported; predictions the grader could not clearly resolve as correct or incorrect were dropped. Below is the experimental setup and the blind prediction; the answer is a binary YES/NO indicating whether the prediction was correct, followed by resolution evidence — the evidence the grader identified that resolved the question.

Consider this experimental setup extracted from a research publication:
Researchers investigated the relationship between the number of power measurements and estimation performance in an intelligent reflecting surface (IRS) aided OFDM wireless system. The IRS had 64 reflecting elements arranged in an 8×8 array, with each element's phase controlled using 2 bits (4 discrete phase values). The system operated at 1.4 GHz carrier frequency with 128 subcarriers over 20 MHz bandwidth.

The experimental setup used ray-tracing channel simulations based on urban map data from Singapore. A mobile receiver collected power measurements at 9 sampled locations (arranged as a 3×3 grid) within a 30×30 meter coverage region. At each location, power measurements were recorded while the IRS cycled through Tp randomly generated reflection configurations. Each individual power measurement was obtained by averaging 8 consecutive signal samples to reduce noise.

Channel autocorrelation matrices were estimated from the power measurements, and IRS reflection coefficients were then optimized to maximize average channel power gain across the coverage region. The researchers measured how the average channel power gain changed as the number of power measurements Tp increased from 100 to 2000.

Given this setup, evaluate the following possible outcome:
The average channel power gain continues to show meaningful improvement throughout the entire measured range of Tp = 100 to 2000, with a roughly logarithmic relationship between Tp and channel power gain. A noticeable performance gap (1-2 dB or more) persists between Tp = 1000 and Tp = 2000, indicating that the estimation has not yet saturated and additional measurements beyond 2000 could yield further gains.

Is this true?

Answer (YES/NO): NO